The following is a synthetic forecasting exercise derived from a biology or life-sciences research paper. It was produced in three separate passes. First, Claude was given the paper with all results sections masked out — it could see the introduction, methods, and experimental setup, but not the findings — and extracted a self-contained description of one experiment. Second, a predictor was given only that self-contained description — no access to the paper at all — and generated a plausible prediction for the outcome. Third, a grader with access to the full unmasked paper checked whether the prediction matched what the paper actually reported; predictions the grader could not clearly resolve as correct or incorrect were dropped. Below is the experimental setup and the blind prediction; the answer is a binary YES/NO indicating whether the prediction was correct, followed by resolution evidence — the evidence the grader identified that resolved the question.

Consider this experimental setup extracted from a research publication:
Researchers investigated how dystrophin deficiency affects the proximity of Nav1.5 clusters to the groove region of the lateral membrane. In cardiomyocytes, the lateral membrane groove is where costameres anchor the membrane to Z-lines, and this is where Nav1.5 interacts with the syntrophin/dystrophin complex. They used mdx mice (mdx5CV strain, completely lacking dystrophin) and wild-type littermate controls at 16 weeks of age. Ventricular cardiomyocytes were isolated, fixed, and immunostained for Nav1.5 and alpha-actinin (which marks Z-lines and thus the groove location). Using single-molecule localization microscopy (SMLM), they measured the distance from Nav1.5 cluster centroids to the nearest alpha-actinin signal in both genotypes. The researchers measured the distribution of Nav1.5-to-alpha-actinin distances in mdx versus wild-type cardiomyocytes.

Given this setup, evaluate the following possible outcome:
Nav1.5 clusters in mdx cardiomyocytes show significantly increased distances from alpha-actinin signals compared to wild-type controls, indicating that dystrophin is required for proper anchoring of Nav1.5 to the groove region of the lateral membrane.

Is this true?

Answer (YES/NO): NO